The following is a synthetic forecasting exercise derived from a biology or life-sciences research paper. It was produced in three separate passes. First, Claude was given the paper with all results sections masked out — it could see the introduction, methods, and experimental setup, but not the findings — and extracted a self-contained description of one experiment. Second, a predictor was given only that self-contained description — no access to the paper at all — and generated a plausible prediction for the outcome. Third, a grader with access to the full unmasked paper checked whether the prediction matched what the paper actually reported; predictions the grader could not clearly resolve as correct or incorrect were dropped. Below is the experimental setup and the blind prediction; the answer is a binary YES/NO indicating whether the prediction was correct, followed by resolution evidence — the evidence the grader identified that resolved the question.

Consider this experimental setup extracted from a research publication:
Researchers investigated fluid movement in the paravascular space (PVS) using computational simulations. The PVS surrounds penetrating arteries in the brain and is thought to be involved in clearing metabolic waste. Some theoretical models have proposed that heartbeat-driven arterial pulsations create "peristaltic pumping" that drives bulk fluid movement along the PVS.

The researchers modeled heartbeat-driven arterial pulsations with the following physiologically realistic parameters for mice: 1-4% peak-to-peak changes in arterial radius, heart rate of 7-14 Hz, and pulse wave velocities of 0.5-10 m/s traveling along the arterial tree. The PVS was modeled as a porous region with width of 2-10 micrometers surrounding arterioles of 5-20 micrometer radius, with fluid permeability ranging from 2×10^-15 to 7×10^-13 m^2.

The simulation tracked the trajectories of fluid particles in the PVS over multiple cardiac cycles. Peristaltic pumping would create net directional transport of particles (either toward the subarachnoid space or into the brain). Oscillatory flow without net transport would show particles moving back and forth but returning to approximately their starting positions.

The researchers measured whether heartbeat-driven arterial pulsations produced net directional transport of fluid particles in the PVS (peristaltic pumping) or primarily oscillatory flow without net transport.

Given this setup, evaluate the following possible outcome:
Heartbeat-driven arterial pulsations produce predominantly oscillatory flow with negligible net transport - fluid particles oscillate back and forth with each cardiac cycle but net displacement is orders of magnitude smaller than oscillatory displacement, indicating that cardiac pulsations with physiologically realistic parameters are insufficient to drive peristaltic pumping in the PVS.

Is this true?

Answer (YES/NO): YES